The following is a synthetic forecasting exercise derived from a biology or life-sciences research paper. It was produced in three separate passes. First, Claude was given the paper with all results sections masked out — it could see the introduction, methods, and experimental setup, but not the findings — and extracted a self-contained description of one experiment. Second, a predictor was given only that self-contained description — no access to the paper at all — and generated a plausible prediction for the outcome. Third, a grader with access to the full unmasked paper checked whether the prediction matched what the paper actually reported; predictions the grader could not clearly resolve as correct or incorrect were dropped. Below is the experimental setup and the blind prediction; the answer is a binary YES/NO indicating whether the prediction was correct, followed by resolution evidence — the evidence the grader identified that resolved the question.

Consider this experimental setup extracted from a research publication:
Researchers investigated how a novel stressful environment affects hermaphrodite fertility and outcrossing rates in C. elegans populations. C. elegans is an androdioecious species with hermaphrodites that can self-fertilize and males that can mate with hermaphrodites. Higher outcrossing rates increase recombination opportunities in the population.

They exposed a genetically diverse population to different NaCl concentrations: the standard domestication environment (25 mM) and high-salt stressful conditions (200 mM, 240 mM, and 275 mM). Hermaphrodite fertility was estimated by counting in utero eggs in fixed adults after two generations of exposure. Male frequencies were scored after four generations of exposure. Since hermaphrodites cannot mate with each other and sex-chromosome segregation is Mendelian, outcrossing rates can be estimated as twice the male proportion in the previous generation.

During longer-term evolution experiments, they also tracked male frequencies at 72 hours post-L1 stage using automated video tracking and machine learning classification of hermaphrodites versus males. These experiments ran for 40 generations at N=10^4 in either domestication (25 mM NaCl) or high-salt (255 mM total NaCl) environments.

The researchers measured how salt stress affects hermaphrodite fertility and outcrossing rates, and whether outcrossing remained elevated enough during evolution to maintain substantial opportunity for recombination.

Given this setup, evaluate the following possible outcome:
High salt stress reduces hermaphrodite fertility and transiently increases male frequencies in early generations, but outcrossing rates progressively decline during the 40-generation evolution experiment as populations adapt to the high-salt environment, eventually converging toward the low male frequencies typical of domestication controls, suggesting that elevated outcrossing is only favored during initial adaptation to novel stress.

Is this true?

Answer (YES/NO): NO